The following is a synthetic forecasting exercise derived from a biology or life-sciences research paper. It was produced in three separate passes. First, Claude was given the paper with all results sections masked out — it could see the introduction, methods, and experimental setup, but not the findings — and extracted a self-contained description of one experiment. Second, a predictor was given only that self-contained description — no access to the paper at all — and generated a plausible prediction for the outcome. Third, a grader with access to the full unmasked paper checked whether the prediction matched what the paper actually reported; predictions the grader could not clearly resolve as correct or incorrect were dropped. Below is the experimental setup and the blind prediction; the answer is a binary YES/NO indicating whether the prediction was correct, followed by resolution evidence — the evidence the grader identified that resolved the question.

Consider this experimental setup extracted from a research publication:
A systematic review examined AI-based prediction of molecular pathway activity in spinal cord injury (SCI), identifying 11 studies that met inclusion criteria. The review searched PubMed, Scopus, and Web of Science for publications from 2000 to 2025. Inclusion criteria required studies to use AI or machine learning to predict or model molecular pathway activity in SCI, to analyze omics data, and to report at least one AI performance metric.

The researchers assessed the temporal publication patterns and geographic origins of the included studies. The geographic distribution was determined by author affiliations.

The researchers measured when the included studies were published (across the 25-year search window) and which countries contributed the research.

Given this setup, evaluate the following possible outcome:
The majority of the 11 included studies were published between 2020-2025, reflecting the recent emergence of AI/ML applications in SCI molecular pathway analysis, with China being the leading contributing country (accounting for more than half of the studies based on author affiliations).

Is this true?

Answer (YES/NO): YES